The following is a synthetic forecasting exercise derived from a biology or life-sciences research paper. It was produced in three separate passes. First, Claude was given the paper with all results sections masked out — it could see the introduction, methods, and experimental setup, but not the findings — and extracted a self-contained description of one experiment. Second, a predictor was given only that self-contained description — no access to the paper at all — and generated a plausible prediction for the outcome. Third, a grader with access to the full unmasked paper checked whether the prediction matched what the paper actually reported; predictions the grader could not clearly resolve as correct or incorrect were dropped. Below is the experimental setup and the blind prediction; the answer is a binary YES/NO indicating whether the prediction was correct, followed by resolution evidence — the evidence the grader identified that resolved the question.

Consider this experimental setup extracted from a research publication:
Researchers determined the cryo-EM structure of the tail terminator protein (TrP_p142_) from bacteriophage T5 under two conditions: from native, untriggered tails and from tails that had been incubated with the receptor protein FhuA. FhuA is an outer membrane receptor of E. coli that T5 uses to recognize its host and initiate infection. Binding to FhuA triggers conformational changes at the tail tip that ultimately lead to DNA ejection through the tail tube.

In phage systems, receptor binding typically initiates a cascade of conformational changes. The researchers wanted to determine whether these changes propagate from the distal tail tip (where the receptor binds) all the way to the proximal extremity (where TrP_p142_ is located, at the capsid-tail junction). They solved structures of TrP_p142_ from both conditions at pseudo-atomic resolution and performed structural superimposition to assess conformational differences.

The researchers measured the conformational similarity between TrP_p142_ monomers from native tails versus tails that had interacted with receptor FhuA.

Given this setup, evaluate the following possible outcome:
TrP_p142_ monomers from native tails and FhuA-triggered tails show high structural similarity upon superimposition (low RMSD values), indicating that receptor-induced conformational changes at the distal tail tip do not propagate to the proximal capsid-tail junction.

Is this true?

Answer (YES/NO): YES